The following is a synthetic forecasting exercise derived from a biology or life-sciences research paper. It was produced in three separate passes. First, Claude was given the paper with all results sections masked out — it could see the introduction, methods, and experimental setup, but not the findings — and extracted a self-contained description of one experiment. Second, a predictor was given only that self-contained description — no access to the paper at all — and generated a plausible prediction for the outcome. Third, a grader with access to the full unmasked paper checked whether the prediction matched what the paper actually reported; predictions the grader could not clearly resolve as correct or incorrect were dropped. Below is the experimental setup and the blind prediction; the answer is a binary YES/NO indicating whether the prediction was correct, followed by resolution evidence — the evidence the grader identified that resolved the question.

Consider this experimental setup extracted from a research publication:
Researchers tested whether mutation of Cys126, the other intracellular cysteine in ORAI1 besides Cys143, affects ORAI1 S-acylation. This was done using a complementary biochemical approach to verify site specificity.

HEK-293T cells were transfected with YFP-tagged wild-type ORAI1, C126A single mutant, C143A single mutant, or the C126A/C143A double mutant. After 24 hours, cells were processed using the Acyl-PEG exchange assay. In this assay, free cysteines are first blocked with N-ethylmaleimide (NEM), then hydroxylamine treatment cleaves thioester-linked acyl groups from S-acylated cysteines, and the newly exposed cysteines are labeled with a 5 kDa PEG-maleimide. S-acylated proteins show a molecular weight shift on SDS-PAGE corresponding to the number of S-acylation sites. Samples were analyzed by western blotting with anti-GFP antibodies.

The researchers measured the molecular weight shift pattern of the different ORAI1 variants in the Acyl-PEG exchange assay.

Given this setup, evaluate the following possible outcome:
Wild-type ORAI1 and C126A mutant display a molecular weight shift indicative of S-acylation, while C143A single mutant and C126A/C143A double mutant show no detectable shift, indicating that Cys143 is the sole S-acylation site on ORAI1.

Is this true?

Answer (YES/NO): YES